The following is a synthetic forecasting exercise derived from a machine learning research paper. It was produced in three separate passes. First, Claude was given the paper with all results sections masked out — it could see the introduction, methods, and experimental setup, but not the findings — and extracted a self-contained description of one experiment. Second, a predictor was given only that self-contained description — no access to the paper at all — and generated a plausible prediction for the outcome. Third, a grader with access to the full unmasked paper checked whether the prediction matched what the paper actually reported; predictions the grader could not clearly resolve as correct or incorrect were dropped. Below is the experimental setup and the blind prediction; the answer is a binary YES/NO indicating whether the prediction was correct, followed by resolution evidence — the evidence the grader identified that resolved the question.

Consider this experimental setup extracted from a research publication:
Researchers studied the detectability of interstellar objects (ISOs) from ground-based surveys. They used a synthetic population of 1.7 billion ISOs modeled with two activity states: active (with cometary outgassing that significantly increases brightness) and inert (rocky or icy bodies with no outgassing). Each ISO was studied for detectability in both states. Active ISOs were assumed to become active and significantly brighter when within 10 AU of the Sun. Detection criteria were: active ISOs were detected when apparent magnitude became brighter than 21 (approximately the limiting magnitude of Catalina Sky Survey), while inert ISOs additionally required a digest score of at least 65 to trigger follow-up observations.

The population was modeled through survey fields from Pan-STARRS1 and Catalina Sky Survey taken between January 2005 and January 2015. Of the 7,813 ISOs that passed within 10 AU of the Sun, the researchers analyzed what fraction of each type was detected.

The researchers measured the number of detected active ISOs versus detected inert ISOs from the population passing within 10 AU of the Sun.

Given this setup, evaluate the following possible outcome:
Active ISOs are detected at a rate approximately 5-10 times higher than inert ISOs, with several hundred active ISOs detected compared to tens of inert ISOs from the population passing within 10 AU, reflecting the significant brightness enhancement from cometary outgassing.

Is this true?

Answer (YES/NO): NO